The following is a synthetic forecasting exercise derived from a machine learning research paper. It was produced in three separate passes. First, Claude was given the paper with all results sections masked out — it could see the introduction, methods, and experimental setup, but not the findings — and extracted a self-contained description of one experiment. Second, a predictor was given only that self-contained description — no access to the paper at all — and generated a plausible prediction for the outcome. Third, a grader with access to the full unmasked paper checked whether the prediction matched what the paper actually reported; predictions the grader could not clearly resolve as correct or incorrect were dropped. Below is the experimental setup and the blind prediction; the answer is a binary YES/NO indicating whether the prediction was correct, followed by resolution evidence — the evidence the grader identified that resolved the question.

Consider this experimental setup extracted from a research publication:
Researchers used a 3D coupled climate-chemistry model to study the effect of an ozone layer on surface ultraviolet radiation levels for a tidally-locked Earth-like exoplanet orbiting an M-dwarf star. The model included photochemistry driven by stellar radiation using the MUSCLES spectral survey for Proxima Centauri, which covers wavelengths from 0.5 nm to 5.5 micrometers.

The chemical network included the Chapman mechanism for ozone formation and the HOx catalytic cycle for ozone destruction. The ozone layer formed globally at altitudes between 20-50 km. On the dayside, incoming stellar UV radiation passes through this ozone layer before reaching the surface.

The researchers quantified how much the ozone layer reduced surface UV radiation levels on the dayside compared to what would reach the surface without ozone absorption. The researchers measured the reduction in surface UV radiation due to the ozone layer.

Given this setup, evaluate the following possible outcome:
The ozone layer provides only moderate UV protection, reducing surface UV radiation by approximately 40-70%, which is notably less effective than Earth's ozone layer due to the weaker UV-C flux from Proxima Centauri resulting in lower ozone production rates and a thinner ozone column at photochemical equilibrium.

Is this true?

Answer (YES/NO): NO